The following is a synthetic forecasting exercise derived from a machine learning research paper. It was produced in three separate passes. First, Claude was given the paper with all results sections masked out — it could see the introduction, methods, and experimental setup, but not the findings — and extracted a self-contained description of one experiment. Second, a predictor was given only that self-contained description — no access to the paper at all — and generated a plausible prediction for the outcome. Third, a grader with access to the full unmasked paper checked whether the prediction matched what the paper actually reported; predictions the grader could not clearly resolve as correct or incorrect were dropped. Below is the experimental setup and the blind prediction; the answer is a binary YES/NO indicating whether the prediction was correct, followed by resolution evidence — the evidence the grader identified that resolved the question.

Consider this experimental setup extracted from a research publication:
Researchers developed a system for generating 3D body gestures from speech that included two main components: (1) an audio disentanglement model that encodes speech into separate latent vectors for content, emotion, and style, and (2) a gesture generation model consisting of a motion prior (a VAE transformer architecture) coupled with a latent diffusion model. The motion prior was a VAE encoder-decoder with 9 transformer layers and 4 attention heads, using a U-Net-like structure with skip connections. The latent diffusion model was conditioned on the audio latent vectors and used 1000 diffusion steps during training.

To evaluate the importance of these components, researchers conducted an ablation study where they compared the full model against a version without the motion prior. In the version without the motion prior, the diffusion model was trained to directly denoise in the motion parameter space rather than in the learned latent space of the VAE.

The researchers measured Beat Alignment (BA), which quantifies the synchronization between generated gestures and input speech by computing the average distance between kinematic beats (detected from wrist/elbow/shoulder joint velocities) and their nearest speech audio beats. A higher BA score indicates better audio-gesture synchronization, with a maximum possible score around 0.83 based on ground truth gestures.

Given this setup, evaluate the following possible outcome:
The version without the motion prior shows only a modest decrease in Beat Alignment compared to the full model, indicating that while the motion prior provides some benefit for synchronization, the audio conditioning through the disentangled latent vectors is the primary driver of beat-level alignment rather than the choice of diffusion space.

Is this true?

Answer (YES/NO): NO